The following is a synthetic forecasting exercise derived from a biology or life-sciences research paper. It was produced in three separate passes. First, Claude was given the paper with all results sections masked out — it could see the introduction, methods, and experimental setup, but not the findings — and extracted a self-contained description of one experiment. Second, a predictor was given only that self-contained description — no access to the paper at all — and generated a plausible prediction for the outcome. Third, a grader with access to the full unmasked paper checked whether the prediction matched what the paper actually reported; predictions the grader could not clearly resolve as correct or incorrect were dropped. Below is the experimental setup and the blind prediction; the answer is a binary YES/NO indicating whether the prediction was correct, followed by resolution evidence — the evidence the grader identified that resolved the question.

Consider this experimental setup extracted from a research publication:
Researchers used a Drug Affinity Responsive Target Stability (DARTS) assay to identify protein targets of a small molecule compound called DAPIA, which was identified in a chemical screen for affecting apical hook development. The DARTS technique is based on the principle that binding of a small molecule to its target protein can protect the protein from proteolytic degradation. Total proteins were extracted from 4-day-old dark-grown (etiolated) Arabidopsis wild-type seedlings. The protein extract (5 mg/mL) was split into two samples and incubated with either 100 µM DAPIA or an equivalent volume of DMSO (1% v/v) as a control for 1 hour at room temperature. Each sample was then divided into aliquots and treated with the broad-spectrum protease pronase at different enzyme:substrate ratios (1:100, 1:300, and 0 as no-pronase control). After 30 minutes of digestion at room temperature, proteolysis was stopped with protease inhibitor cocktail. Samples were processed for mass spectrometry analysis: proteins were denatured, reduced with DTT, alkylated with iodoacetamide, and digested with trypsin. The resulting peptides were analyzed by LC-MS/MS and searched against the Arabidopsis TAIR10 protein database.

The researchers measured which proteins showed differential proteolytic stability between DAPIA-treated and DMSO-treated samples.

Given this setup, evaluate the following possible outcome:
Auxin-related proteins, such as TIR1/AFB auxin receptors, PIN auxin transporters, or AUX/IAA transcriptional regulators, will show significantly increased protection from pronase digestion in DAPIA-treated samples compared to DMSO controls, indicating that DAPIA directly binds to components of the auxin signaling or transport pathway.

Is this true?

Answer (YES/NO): NO